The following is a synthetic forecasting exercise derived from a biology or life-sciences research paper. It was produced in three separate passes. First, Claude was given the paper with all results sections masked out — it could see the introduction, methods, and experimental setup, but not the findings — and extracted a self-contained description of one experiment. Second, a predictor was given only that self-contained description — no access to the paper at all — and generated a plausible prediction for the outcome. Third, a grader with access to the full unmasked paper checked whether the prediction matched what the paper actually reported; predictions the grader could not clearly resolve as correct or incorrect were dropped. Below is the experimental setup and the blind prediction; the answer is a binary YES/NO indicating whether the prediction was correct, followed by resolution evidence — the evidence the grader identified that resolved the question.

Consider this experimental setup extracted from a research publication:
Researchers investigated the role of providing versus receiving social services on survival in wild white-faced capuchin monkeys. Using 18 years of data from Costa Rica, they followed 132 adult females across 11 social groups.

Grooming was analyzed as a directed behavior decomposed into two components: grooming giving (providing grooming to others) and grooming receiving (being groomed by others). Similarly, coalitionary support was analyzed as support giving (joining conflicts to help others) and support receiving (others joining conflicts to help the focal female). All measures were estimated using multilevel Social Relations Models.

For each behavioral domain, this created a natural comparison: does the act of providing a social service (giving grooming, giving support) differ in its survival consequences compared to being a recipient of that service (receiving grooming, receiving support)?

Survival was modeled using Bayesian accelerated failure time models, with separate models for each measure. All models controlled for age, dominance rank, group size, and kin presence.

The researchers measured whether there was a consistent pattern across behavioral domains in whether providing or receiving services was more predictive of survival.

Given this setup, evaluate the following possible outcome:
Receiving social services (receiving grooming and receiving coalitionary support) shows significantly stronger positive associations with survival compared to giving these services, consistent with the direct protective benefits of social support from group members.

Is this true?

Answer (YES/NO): NO